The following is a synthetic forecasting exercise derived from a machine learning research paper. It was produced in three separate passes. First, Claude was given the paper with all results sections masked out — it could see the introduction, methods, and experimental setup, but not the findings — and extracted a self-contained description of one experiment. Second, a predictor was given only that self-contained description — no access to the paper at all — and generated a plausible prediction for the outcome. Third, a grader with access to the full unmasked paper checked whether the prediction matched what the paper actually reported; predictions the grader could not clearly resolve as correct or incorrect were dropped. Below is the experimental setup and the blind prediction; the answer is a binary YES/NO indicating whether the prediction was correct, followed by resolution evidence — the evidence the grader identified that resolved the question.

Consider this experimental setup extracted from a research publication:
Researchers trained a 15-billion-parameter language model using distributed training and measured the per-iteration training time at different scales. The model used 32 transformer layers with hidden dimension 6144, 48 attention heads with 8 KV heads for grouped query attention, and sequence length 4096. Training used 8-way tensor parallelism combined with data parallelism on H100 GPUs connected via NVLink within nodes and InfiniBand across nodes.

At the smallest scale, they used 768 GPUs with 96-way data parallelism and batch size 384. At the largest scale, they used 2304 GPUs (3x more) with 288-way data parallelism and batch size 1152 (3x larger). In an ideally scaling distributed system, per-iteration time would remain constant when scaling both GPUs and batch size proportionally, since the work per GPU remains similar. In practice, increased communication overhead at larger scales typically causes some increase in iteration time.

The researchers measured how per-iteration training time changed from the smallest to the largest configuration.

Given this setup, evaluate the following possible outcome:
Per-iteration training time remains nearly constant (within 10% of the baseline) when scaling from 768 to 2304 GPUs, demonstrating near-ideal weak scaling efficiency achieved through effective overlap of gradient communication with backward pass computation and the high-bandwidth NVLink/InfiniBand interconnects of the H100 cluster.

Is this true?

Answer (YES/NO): NO